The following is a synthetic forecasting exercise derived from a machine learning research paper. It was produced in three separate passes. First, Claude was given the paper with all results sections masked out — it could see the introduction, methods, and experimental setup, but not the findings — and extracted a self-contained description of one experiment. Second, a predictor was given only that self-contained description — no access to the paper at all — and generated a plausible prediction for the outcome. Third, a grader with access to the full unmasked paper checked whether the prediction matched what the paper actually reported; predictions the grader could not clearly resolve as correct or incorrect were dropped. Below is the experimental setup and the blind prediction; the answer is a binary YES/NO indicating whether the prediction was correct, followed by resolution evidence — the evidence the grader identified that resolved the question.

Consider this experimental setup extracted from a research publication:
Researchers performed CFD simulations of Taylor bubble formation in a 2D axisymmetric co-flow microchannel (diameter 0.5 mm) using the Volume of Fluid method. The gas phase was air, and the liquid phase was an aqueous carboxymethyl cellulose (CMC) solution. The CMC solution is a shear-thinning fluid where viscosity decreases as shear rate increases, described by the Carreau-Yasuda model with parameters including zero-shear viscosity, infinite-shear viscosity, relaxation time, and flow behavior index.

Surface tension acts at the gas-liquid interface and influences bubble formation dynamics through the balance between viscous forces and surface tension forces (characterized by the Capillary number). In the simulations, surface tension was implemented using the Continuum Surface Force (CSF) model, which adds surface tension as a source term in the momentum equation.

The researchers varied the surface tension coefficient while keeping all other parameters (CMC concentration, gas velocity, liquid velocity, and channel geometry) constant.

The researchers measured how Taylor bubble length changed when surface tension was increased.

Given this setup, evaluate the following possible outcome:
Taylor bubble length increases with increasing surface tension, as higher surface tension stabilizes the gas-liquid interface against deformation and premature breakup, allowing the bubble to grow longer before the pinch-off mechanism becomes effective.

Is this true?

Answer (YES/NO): YES